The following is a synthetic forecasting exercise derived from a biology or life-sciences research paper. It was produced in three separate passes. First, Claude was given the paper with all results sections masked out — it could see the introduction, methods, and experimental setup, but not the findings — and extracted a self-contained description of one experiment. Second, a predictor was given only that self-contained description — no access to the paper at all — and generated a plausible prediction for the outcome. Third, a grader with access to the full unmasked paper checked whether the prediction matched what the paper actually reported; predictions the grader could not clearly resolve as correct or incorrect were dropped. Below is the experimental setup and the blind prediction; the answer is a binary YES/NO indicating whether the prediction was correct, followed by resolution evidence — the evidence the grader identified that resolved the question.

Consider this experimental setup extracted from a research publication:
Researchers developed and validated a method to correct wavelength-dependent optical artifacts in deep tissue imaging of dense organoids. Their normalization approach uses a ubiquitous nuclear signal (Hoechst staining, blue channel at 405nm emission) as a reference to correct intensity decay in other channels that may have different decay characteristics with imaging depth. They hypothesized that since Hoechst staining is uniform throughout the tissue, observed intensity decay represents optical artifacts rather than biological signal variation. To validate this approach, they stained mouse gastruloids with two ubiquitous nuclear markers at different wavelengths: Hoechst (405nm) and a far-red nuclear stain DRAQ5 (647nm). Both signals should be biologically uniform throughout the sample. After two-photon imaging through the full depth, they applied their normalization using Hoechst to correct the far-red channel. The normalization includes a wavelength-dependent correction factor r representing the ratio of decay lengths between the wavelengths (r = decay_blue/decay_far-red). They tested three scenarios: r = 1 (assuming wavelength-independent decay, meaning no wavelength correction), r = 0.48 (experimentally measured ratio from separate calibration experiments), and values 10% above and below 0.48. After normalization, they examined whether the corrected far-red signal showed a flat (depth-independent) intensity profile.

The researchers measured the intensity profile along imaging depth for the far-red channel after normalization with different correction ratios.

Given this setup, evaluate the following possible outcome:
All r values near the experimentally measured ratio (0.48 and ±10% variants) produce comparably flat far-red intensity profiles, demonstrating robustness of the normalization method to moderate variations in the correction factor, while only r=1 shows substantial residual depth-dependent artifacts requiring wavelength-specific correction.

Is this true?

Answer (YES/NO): NO